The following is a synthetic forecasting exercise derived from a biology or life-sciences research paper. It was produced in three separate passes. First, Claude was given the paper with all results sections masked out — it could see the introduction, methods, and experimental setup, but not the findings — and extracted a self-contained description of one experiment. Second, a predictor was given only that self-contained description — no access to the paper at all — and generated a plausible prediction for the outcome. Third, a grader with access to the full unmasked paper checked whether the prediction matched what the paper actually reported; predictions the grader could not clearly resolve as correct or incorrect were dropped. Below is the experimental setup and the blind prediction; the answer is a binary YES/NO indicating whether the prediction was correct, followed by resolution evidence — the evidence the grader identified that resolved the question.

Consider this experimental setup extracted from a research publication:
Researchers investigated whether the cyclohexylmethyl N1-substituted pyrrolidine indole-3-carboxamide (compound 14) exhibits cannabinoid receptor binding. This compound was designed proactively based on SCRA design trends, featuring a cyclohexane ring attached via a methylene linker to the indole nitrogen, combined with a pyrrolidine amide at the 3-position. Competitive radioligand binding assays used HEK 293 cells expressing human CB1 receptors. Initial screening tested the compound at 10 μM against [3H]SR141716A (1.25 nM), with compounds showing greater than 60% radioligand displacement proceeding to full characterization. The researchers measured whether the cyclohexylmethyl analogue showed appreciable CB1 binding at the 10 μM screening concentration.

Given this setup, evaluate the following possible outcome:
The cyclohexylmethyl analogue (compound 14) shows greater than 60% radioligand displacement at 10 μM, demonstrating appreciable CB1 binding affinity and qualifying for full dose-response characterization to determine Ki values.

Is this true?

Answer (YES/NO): NO